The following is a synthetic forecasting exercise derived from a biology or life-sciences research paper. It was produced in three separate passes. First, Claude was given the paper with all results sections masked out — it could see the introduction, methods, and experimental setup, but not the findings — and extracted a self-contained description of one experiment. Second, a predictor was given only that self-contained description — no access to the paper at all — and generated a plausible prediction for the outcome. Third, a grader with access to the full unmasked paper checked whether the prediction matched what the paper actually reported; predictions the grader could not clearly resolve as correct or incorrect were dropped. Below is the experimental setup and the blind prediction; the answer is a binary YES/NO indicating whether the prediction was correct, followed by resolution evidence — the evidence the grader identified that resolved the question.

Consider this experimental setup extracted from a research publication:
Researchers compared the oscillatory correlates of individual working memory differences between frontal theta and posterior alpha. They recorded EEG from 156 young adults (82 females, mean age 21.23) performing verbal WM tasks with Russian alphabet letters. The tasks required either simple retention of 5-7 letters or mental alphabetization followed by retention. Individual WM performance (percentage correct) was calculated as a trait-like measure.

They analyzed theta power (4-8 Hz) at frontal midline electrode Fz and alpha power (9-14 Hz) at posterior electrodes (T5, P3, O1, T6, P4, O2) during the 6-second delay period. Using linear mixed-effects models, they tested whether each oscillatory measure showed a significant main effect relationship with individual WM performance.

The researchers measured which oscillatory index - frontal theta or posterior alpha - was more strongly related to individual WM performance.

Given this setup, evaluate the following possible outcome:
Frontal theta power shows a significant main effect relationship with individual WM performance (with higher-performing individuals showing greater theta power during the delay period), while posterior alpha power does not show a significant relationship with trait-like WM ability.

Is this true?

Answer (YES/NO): NO